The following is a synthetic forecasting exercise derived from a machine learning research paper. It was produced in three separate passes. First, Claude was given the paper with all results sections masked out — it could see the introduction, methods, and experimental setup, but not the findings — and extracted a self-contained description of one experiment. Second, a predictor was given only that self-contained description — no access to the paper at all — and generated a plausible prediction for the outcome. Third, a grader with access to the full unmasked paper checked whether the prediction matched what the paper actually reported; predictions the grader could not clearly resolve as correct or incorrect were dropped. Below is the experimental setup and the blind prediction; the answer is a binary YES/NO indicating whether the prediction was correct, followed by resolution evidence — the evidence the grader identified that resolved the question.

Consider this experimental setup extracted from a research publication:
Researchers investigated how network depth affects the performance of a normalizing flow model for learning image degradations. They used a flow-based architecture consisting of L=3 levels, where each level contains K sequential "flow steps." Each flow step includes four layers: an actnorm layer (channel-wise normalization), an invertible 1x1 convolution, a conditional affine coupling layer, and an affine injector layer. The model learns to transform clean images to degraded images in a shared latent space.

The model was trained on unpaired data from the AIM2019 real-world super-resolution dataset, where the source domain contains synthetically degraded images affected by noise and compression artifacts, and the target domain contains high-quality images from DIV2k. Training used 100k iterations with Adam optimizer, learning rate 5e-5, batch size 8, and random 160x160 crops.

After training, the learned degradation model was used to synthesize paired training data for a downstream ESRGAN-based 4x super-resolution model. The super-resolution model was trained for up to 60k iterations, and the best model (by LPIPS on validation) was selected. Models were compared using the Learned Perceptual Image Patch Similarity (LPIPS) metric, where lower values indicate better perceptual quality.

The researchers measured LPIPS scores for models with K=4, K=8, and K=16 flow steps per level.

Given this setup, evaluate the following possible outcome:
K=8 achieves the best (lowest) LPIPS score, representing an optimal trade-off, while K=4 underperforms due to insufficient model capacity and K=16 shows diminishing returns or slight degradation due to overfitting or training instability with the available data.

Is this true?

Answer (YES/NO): NO